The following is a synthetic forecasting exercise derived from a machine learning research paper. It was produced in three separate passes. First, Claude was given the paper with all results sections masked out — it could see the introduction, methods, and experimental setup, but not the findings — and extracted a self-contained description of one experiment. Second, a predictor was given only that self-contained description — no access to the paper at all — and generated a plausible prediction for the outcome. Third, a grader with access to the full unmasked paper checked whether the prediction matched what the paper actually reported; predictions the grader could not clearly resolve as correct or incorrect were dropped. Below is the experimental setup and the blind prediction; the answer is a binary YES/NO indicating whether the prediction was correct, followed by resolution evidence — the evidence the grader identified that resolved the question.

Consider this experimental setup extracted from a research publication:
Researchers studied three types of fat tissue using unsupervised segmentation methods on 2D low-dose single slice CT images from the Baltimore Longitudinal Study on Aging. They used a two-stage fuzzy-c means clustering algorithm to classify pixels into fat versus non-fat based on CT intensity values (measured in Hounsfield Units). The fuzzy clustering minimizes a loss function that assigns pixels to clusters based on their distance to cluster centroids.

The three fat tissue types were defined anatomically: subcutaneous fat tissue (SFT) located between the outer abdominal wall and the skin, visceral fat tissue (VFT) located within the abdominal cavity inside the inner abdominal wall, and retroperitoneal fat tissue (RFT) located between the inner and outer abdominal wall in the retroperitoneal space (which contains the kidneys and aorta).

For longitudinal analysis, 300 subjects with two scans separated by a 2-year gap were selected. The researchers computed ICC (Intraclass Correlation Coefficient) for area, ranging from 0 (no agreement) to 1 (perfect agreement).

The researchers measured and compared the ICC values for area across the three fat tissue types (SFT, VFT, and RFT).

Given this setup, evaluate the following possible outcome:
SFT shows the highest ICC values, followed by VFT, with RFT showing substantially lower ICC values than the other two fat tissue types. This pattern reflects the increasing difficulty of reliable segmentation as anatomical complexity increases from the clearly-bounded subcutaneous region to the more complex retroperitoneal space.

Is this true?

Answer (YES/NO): NO